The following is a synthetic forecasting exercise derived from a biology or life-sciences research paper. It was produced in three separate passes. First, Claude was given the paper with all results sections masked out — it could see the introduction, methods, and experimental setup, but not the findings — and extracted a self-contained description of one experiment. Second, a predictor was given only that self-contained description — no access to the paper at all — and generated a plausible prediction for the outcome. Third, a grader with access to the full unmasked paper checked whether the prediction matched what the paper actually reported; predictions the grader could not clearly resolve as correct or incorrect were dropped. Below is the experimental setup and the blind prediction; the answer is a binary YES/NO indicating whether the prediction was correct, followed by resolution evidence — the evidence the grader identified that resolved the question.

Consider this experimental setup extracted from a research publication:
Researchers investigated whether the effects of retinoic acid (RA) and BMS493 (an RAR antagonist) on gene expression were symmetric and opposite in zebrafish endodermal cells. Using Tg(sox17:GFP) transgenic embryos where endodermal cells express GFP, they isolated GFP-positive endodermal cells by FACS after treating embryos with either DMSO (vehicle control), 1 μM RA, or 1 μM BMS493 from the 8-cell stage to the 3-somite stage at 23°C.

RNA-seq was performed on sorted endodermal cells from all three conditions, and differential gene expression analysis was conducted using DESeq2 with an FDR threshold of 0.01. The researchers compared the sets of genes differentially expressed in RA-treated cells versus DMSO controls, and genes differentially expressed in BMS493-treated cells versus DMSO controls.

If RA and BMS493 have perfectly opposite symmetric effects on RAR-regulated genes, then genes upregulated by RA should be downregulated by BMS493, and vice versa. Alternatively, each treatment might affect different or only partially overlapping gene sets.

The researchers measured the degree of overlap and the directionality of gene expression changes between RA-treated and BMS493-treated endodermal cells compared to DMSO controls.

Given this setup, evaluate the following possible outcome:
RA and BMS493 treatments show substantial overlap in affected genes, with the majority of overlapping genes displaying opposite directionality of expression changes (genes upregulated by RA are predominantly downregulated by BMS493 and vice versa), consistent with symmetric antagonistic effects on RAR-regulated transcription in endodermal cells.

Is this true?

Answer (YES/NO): NO